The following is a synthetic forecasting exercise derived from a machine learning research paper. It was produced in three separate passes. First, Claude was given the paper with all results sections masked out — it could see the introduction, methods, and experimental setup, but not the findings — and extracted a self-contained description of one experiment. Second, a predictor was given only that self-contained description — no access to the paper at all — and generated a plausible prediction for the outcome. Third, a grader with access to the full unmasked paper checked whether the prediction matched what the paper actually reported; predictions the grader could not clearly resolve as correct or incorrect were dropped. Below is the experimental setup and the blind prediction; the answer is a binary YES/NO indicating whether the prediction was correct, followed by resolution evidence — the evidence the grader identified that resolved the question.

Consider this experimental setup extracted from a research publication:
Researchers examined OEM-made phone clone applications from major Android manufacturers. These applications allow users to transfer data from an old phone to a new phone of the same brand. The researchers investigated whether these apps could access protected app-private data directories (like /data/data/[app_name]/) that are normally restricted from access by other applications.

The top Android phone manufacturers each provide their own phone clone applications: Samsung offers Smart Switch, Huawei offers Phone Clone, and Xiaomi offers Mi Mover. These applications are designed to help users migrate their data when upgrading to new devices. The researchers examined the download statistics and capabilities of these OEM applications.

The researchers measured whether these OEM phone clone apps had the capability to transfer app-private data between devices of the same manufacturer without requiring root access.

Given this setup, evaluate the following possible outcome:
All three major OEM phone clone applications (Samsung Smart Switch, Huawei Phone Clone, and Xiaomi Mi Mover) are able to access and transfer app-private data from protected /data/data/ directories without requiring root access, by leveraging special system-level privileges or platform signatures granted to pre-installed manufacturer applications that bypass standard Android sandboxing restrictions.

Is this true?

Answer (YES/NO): YES